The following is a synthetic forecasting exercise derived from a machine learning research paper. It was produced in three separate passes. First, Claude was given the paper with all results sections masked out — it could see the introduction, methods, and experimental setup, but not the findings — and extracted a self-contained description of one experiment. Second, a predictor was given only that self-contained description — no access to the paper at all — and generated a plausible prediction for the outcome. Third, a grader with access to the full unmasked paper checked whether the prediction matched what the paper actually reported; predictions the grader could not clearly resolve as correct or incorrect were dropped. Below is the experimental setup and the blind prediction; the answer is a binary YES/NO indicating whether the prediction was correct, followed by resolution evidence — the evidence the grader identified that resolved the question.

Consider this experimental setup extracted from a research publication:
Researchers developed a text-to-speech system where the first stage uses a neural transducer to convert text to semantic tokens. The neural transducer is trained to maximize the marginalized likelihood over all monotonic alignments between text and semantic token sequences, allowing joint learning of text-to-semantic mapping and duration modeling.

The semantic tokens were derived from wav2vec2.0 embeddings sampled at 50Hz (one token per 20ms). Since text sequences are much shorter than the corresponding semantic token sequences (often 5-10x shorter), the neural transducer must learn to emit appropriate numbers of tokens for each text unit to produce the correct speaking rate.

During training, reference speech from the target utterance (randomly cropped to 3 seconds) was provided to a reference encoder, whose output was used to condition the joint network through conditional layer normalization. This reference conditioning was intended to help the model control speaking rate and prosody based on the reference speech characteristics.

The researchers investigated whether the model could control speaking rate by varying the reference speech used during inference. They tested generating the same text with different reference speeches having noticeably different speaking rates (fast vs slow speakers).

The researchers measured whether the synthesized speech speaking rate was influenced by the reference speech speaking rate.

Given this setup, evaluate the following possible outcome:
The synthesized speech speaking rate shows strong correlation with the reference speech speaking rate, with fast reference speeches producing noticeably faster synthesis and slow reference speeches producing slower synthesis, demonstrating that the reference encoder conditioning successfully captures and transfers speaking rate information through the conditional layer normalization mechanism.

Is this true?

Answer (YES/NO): YES